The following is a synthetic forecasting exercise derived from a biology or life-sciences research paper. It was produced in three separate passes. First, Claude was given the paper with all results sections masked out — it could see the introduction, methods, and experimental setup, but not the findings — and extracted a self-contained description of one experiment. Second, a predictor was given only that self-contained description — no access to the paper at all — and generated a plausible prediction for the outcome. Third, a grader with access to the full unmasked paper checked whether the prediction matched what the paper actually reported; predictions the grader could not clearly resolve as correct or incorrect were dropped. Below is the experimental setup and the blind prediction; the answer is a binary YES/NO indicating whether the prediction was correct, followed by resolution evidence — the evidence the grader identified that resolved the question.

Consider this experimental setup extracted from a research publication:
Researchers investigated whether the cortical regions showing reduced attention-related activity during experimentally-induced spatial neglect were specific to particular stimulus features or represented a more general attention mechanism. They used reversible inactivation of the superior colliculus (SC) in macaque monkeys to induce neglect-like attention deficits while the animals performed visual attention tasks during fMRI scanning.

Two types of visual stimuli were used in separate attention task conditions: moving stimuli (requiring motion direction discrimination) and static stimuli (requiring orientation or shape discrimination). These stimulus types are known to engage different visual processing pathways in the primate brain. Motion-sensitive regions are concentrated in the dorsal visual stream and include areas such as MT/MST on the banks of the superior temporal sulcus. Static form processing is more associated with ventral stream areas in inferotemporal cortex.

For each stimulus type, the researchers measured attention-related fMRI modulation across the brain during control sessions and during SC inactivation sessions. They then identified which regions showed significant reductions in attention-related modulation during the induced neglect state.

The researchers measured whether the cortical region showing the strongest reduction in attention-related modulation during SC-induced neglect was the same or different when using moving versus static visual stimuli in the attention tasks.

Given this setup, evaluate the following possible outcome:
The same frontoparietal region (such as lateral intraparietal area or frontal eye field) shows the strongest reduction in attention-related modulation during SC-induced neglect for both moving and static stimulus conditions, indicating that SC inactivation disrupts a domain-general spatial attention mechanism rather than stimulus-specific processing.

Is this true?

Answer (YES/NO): NO